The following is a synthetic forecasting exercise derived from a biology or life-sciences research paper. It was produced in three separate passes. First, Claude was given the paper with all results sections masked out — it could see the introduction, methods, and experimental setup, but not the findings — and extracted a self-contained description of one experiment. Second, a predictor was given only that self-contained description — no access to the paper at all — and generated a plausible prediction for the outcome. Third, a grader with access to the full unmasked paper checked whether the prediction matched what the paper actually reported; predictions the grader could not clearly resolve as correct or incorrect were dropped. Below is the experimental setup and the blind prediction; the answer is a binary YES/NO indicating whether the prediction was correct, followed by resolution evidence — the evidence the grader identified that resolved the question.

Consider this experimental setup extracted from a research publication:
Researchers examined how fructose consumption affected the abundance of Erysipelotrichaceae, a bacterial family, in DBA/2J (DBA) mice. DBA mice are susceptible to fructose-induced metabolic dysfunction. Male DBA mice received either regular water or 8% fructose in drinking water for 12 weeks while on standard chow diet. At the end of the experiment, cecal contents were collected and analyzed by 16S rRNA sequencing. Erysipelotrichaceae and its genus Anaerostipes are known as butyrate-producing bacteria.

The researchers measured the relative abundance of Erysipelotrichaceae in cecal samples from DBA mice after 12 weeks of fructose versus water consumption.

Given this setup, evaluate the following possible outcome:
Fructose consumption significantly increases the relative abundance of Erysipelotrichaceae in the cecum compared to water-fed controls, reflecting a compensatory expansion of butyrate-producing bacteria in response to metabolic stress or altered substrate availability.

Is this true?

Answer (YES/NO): NO